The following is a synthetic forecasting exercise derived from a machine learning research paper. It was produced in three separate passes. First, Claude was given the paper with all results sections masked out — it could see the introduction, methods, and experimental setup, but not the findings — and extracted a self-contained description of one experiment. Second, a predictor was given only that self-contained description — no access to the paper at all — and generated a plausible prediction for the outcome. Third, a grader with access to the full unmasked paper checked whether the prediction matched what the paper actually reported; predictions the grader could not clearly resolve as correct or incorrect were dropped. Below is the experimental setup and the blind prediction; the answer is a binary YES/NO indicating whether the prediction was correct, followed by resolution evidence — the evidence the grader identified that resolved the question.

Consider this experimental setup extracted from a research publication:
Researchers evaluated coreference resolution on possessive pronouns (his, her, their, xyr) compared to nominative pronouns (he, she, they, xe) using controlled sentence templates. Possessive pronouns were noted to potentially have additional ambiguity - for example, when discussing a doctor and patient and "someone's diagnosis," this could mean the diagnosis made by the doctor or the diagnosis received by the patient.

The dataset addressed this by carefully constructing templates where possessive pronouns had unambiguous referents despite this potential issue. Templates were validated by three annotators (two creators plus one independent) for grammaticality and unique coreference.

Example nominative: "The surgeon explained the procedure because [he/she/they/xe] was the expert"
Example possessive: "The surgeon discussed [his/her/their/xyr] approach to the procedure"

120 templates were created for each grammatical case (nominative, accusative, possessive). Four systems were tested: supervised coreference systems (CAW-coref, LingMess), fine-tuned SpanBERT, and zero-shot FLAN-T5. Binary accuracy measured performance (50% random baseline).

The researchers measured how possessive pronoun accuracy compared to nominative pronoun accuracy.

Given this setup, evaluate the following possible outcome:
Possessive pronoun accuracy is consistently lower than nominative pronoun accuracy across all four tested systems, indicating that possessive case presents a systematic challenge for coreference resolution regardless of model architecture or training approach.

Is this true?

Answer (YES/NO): YES